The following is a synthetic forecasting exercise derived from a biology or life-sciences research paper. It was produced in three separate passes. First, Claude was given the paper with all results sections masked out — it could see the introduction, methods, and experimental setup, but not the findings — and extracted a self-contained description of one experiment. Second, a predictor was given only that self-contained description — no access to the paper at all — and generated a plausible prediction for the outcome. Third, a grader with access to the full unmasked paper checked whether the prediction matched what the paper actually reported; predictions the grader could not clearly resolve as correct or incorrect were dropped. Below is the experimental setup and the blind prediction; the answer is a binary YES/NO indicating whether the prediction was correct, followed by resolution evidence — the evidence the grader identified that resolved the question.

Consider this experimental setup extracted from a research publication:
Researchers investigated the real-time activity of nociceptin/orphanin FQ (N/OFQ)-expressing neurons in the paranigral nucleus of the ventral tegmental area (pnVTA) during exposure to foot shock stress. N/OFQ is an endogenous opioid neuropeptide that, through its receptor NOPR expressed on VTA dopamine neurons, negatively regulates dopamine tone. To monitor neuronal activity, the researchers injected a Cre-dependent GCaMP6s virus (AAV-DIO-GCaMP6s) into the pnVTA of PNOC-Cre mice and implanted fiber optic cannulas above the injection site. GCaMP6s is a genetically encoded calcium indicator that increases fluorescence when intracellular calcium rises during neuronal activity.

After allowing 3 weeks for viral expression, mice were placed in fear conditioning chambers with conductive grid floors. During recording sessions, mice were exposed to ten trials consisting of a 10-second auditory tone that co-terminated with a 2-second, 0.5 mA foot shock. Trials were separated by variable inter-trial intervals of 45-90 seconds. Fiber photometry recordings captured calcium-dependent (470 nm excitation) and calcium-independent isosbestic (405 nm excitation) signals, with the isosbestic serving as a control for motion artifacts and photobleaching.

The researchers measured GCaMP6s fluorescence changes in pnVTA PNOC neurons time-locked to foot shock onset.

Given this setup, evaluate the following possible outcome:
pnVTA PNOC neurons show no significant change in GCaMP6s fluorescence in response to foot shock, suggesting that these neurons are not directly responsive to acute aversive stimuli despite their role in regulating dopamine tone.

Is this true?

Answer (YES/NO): NO